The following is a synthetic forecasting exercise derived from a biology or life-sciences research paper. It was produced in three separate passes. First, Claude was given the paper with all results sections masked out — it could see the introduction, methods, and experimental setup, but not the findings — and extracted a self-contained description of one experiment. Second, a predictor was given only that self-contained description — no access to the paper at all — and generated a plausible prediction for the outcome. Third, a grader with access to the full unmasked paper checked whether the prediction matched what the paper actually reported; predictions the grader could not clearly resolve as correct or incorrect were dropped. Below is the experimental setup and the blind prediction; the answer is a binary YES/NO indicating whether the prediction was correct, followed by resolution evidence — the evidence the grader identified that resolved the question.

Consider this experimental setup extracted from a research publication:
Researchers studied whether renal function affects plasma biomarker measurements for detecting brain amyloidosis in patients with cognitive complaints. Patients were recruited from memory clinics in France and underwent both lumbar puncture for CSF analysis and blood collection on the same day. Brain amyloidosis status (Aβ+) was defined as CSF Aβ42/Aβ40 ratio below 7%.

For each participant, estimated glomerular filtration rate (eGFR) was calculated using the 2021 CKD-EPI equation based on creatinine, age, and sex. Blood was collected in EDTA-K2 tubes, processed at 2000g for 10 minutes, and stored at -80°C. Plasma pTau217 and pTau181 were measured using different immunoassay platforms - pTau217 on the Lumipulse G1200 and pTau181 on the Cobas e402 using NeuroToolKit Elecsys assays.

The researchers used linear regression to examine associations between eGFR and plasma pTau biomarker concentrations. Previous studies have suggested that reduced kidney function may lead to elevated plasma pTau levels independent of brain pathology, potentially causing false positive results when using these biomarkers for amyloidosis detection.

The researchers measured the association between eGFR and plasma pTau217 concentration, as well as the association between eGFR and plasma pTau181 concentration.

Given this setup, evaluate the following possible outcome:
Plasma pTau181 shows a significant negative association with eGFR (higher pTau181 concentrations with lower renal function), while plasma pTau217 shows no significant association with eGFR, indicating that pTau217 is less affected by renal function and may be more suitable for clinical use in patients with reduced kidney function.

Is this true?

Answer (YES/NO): NO